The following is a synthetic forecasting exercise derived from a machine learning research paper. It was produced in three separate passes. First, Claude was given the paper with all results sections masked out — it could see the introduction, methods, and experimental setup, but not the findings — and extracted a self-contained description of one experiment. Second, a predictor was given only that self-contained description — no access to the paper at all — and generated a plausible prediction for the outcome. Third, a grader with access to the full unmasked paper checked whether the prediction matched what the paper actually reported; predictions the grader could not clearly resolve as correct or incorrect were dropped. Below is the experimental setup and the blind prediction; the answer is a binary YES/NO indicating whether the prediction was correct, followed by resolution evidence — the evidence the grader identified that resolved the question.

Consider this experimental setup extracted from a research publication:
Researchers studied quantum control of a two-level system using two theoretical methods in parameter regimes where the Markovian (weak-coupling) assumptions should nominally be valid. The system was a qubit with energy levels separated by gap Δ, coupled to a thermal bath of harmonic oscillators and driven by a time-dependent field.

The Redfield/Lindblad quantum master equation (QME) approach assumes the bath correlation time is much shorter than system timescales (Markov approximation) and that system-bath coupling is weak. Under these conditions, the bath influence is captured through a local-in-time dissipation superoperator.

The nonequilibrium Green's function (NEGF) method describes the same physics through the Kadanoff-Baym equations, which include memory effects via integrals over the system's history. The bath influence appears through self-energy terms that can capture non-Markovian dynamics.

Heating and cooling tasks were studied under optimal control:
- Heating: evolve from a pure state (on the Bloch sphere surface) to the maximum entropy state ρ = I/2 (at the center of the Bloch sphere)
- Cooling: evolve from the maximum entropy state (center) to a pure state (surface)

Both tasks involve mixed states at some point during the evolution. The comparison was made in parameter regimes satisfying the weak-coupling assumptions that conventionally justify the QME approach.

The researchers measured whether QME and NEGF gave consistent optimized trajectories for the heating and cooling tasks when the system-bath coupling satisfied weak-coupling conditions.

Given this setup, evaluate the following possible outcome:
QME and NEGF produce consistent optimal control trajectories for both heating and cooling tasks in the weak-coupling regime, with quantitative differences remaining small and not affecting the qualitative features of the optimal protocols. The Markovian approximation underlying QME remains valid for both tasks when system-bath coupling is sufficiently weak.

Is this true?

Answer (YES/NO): NO